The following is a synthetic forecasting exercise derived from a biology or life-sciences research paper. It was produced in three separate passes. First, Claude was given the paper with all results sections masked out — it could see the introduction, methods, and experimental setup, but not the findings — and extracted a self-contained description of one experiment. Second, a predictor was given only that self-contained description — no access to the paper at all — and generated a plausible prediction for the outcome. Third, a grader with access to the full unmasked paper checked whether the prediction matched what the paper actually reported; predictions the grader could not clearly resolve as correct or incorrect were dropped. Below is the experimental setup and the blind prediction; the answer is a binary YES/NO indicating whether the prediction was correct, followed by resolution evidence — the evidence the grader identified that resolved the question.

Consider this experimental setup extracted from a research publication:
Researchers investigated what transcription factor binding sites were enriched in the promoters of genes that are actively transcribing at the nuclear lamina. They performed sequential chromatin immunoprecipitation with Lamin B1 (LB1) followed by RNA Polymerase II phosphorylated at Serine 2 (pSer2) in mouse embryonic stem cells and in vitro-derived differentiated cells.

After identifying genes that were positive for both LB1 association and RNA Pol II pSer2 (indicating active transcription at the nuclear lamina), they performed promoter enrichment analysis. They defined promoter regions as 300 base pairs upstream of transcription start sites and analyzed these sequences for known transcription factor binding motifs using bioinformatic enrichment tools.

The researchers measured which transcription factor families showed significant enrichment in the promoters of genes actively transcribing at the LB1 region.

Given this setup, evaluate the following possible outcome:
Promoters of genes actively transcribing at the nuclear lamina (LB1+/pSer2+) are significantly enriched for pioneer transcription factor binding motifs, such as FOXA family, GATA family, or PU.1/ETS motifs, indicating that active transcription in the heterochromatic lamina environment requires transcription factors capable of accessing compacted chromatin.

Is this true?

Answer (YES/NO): NO